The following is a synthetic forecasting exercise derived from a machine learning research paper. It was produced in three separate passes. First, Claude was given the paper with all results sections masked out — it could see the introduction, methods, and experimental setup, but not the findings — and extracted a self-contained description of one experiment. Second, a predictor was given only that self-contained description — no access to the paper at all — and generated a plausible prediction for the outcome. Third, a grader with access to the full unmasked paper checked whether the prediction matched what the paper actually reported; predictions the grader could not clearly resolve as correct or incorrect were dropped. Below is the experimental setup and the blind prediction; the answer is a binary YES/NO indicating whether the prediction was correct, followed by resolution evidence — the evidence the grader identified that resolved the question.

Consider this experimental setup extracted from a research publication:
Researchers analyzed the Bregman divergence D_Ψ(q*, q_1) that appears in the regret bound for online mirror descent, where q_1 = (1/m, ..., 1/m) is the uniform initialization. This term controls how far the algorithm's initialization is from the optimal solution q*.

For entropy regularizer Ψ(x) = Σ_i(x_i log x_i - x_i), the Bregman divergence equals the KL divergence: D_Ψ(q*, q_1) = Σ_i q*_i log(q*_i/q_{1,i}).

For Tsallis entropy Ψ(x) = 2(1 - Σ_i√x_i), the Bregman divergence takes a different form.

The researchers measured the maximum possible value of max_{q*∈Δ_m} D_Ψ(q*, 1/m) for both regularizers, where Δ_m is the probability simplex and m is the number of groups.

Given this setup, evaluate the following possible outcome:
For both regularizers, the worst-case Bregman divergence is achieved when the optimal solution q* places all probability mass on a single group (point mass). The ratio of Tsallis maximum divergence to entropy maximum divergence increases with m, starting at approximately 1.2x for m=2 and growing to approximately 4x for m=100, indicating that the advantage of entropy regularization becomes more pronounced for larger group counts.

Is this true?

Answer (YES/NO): NO